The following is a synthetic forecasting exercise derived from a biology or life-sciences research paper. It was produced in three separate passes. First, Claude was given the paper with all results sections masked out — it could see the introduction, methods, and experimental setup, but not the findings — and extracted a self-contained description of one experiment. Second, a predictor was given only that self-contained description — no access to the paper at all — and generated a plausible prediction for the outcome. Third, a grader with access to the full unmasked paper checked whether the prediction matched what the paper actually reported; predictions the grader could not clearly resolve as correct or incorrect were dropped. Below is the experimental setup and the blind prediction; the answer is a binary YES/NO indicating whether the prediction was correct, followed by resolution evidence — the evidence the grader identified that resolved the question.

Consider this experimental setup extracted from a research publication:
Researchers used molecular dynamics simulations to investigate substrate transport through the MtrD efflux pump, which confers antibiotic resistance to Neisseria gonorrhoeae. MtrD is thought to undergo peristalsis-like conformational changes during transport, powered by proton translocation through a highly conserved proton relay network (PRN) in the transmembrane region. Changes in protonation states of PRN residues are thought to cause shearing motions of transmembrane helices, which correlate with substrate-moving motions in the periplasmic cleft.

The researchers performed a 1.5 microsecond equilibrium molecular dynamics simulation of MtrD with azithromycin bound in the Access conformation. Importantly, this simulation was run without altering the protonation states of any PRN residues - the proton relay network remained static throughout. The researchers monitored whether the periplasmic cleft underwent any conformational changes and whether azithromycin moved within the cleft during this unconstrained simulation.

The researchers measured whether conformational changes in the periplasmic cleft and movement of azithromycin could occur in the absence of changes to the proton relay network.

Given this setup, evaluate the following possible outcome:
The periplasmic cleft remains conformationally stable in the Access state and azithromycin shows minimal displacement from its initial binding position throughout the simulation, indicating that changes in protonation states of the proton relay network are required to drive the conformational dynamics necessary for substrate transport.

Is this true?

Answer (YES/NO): NO